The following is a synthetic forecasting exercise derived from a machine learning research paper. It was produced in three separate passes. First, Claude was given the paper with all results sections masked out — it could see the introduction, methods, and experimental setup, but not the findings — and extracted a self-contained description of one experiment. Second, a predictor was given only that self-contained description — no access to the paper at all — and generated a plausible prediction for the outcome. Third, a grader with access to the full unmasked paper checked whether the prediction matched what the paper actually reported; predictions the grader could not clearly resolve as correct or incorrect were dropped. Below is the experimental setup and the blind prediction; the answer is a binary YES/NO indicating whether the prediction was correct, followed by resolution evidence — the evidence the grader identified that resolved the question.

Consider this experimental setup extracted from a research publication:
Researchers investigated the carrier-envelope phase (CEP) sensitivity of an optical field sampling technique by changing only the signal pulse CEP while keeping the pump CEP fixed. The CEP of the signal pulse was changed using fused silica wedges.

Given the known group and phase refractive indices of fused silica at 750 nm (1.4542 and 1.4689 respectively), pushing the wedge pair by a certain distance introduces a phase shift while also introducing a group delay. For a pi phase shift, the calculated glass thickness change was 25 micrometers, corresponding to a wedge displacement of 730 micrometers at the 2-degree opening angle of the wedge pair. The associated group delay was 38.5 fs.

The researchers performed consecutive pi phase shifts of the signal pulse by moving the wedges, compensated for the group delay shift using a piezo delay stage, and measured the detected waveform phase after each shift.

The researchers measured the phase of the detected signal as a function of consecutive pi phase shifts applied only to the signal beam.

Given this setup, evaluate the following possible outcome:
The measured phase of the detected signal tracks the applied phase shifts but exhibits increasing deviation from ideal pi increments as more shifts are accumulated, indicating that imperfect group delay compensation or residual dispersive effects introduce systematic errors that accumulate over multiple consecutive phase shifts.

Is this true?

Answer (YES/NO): NO